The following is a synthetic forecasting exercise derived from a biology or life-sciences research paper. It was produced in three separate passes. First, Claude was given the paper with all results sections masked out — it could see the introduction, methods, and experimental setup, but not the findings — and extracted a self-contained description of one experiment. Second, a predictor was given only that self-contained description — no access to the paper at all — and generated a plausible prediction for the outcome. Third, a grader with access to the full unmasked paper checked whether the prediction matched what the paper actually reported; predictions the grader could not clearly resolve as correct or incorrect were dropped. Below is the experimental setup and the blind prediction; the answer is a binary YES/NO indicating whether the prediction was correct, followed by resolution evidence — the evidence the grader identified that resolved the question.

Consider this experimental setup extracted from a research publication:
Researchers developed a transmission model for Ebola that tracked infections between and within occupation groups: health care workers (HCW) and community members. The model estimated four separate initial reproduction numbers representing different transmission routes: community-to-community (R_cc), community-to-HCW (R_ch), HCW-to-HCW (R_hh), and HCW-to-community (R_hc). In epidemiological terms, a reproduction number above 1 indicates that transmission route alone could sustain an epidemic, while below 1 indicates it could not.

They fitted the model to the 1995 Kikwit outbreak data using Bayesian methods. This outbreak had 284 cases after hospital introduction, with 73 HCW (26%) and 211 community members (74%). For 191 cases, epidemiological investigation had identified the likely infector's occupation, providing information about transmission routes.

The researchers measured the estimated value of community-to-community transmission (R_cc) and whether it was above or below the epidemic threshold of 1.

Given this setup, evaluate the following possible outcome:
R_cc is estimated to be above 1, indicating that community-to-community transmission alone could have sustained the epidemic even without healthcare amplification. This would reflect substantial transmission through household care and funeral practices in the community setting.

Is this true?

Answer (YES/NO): NO